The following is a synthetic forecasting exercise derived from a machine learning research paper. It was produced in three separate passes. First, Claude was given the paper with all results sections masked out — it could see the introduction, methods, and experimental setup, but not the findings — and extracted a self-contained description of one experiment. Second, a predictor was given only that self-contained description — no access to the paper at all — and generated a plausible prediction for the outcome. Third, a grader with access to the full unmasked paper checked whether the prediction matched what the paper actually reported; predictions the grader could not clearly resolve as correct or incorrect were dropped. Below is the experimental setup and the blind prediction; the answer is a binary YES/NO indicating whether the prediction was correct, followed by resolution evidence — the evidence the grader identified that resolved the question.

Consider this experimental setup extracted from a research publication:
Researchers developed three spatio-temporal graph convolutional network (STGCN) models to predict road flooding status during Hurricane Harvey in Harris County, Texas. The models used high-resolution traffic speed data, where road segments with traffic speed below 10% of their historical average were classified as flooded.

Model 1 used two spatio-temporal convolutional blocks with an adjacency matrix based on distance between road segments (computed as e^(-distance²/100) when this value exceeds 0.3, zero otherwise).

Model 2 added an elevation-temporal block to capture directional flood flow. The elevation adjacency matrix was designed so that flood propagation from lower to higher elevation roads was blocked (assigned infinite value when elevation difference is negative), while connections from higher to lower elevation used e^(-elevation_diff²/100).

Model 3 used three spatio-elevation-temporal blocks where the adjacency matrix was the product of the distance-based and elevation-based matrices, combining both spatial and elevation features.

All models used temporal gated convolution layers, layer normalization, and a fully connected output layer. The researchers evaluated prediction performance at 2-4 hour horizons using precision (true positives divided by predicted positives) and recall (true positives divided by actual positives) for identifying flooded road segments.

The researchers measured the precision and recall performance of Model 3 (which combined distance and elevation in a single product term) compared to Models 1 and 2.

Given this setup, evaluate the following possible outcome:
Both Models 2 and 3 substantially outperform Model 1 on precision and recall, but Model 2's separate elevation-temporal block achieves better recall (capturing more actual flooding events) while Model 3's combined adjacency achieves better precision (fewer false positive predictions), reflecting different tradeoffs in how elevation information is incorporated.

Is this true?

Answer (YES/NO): NO